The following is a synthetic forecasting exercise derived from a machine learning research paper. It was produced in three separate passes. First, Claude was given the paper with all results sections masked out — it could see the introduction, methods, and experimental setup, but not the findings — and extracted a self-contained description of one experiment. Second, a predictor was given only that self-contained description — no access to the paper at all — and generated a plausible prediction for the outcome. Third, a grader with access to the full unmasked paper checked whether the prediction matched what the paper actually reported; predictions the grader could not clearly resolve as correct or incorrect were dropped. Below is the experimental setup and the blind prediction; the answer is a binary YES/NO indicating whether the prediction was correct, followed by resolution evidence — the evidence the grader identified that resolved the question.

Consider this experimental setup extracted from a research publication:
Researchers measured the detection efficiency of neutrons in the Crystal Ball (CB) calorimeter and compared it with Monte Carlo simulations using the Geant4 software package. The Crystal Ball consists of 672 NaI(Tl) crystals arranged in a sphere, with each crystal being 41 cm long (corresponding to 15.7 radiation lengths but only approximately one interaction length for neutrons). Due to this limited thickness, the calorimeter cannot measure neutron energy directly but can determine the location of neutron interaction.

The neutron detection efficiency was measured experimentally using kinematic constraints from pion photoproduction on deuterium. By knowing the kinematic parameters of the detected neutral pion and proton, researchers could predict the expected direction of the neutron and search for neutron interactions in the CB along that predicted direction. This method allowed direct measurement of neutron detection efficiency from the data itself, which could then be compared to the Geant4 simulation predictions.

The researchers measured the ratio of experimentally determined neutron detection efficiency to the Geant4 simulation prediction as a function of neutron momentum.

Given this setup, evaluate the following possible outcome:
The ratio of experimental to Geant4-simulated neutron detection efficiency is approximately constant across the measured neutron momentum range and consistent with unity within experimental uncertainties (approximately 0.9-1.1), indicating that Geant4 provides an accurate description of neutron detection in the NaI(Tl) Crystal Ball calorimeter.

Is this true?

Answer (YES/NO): NO